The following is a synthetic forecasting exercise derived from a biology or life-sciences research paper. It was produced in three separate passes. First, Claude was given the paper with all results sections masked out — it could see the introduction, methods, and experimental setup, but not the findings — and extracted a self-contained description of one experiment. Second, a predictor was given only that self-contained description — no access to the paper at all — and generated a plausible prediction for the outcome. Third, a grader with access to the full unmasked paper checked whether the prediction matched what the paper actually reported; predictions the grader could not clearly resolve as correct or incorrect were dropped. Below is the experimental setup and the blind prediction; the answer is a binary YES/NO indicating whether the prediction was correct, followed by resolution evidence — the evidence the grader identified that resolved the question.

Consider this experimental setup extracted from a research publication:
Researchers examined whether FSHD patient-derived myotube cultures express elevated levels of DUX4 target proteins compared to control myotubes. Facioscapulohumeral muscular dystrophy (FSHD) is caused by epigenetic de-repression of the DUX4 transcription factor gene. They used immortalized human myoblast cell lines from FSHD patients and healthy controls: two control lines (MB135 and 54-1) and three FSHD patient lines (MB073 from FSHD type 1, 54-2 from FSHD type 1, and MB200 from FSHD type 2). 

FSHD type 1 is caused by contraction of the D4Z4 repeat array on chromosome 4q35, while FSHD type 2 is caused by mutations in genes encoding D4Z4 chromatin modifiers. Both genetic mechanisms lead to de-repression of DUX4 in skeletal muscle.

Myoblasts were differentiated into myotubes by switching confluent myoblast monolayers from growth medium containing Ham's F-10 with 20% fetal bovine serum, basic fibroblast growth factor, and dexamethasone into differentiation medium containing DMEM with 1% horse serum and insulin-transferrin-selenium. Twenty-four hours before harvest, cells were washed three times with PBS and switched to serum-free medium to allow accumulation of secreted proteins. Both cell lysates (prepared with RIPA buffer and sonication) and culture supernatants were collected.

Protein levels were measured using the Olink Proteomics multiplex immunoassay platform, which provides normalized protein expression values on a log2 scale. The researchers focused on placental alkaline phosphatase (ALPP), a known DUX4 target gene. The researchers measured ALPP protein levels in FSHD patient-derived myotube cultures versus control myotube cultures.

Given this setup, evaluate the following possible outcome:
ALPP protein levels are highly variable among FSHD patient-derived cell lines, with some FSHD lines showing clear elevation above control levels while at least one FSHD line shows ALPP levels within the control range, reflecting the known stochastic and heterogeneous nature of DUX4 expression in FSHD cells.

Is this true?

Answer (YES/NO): NO